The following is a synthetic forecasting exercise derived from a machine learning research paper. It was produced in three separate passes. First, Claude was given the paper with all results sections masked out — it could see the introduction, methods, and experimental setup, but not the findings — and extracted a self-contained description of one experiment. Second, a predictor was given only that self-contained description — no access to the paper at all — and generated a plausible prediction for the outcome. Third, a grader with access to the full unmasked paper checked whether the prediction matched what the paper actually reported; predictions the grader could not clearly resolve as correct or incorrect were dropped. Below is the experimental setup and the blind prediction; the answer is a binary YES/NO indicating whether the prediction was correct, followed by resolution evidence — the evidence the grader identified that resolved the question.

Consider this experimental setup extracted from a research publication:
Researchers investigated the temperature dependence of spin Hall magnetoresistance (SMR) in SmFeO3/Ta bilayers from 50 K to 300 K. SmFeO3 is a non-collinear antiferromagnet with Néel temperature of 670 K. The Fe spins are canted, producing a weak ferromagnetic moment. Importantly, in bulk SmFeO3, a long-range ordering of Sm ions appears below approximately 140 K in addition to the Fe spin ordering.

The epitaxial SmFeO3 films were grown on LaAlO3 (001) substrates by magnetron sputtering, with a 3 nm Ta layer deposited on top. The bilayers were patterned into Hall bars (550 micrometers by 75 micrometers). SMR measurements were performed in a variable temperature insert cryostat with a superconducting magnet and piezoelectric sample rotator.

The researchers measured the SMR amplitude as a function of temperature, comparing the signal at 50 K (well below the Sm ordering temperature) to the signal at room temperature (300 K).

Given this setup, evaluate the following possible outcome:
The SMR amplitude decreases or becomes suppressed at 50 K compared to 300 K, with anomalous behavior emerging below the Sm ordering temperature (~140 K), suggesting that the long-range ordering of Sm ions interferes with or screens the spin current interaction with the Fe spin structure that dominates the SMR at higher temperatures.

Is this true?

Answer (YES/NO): NO